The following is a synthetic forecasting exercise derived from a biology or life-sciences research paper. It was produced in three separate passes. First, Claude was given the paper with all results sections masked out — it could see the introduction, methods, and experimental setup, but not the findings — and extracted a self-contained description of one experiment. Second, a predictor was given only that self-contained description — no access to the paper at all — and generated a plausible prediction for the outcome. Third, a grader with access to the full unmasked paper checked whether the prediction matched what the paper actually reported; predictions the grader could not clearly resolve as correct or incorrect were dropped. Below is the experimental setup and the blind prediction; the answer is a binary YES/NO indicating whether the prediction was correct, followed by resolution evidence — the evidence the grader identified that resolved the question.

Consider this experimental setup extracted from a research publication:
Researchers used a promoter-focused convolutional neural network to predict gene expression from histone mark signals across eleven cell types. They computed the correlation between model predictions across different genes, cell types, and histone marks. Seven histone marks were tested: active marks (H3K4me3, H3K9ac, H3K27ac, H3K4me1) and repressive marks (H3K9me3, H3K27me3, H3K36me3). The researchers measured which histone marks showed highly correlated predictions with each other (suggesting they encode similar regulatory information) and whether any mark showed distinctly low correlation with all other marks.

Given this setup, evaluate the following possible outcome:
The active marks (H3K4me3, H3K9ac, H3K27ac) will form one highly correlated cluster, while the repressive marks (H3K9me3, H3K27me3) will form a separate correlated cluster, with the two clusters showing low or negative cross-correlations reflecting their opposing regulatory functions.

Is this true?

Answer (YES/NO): NO